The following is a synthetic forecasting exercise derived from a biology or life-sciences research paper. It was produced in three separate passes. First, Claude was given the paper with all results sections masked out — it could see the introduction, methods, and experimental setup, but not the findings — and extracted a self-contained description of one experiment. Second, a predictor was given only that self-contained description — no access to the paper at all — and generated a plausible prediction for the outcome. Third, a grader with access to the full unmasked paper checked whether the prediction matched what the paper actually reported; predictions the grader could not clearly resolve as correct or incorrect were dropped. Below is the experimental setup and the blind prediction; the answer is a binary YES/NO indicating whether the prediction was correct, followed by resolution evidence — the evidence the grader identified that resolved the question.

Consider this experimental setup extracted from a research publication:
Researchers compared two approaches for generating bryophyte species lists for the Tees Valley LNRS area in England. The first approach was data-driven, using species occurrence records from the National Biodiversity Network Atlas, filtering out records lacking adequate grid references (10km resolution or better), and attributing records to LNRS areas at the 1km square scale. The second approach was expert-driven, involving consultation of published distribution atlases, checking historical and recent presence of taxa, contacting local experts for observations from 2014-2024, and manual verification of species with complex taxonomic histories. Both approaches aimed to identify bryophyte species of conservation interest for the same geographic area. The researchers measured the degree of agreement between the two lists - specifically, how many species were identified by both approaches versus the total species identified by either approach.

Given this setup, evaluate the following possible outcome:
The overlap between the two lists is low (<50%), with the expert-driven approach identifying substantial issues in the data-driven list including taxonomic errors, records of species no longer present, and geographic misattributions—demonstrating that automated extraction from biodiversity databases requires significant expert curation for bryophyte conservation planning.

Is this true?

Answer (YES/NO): NO